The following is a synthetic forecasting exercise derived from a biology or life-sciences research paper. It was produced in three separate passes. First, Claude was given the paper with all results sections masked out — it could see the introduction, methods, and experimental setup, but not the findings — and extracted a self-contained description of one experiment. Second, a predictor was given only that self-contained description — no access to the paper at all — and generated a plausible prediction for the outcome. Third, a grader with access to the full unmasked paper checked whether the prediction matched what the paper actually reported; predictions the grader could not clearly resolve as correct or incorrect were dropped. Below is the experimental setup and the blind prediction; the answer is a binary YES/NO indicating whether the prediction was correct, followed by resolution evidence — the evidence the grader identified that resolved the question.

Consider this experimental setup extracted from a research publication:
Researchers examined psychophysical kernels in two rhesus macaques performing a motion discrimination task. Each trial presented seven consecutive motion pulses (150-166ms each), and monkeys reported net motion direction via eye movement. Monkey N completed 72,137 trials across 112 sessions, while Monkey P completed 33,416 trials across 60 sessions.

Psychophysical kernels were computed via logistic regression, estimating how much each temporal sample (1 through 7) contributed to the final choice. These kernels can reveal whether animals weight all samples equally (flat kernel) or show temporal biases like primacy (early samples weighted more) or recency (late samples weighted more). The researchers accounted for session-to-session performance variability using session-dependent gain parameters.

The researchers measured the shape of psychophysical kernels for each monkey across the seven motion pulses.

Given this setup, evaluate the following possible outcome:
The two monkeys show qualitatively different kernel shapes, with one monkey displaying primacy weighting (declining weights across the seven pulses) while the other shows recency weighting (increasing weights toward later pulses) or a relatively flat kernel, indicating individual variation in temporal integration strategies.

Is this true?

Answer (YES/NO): NO